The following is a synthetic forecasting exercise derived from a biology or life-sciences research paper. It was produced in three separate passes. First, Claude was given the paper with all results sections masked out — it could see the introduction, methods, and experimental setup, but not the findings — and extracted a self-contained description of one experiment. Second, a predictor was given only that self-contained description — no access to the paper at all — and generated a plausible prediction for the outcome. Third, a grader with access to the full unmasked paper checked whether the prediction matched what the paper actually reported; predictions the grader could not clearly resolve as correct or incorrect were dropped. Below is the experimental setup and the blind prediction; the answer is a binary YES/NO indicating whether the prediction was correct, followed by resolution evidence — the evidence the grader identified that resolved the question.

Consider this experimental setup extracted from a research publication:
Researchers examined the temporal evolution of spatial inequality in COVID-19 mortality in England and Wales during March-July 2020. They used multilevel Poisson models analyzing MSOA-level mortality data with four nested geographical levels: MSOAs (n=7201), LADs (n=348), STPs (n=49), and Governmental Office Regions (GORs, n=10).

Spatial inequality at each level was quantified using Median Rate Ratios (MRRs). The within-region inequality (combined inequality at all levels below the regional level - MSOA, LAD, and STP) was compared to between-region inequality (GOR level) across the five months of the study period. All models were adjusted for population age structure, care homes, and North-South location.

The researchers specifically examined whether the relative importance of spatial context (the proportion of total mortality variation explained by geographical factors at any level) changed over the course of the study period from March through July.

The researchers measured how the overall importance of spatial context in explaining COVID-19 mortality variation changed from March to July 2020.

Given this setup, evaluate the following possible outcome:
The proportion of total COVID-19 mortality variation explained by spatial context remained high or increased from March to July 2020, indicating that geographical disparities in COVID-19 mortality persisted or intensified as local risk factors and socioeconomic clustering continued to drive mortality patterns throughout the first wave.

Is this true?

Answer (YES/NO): YES